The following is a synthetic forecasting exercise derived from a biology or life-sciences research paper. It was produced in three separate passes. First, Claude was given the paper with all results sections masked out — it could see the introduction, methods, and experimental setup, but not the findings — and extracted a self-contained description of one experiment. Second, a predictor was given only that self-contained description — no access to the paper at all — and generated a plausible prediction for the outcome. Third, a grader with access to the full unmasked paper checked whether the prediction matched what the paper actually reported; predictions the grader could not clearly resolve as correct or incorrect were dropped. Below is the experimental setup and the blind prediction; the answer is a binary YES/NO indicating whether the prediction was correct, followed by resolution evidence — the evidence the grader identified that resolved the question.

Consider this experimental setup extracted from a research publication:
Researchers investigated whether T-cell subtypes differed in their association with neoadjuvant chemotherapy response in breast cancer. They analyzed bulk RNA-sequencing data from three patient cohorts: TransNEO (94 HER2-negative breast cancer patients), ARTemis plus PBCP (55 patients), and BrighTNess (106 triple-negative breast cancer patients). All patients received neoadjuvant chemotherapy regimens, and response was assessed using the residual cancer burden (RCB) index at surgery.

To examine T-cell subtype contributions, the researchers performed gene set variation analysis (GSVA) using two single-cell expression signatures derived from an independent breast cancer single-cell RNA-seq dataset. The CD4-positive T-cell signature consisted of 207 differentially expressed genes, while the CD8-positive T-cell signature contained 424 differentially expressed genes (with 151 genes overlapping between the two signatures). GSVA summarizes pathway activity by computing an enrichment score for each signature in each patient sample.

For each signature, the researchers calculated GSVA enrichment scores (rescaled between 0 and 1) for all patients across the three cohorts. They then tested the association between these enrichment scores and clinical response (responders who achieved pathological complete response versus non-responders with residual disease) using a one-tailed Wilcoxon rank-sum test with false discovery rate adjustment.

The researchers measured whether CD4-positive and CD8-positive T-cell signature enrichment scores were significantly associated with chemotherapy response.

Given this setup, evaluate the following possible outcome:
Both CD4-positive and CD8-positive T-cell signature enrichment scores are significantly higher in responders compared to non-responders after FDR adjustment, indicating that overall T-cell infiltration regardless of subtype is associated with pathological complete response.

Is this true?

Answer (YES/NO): NO